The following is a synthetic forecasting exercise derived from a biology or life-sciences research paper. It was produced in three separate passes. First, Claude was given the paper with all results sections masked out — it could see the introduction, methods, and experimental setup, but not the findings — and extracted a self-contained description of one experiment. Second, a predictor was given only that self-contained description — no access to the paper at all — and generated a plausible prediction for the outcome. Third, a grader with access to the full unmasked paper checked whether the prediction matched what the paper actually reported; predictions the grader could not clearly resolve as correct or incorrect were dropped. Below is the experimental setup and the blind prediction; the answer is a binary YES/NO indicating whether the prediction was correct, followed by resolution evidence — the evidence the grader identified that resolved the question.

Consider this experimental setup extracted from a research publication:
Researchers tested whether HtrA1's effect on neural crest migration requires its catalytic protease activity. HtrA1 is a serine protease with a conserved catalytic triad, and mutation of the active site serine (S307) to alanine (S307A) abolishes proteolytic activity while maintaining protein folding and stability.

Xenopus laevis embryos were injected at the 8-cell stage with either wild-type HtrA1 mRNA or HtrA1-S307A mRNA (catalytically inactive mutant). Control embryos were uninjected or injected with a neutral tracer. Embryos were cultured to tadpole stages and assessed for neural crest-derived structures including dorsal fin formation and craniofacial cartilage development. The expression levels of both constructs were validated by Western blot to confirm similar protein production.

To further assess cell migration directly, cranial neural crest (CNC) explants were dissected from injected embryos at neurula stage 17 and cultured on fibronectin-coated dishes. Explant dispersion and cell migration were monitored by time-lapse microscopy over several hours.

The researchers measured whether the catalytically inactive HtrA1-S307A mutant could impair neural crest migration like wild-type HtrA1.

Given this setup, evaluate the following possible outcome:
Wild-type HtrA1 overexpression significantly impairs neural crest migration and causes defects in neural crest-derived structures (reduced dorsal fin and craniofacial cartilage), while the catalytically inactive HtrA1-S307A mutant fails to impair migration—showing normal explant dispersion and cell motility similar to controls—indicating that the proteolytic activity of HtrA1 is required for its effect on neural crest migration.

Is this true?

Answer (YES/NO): NO